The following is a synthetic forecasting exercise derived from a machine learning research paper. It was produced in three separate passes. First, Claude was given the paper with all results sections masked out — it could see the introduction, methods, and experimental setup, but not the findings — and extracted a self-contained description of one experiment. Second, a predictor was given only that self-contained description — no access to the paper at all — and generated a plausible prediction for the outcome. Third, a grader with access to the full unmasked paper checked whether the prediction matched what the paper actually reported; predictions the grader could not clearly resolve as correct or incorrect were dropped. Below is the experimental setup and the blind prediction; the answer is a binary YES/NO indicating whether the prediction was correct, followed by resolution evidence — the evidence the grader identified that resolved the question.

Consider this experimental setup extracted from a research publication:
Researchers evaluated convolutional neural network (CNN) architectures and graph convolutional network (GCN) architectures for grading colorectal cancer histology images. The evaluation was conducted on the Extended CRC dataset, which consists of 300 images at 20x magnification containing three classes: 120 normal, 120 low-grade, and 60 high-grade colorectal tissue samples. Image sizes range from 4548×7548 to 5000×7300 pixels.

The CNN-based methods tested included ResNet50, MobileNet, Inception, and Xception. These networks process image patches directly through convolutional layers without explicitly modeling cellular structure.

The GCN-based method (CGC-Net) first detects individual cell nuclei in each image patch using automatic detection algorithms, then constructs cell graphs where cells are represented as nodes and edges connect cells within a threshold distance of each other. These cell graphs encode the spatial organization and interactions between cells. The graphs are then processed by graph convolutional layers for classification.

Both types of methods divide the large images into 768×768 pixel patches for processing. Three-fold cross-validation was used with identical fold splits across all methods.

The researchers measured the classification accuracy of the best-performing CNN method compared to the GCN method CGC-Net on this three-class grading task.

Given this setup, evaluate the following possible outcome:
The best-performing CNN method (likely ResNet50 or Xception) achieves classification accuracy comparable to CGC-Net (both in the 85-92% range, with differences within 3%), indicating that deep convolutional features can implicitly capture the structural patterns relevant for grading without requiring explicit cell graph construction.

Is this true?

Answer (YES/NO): NO